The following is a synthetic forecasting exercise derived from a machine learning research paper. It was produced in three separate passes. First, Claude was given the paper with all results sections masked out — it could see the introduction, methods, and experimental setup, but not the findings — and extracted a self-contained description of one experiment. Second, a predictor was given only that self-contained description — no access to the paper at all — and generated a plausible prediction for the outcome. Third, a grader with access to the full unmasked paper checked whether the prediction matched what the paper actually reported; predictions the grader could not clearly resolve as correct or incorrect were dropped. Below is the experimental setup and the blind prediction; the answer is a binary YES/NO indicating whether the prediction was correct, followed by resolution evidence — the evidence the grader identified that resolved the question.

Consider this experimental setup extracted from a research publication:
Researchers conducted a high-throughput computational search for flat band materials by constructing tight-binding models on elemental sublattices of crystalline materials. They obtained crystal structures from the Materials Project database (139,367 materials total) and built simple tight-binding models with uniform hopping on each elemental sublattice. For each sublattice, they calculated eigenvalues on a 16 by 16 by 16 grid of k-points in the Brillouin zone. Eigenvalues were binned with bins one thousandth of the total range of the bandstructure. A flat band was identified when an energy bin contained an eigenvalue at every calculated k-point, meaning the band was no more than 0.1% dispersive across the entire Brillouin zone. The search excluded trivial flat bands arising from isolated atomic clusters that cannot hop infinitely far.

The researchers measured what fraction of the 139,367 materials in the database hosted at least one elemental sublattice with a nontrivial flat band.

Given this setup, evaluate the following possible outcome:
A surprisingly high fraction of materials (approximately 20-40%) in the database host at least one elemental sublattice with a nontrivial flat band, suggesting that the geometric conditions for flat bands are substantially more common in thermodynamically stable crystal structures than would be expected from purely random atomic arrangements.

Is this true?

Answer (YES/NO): NO